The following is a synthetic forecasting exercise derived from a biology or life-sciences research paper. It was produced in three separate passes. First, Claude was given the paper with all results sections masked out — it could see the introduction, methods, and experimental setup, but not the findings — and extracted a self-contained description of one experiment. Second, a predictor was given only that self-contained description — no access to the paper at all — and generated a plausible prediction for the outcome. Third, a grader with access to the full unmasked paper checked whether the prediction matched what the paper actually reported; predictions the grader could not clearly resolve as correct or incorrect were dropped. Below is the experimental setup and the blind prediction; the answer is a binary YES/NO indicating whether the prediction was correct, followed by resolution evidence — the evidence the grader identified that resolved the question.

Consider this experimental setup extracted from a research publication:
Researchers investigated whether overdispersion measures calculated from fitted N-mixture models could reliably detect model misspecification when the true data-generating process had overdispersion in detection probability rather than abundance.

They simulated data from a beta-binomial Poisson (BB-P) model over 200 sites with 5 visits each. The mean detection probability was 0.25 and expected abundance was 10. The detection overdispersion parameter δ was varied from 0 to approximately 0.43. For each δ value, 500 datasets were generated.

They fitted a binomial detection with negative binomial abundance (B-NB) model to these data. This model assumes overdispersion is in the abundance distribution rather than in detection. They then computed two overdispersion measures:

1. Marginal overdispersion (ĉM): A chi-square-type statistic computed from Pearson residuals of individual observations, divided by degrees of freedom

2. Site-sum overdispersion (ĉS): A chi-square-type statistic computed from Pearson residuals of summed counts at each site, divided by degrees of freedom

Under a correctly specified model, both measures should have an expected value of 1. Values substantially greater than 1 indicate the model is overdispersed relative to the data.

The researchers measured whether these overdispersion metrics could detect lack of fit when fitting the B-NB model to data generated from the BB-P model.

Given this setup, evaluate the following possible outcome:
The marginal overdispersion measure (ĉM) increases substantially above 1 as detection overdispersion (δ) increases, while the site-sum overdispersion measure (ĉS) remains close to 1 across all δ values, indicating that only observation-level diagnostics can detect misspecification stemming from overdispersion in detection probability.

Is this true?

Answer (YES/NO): NO